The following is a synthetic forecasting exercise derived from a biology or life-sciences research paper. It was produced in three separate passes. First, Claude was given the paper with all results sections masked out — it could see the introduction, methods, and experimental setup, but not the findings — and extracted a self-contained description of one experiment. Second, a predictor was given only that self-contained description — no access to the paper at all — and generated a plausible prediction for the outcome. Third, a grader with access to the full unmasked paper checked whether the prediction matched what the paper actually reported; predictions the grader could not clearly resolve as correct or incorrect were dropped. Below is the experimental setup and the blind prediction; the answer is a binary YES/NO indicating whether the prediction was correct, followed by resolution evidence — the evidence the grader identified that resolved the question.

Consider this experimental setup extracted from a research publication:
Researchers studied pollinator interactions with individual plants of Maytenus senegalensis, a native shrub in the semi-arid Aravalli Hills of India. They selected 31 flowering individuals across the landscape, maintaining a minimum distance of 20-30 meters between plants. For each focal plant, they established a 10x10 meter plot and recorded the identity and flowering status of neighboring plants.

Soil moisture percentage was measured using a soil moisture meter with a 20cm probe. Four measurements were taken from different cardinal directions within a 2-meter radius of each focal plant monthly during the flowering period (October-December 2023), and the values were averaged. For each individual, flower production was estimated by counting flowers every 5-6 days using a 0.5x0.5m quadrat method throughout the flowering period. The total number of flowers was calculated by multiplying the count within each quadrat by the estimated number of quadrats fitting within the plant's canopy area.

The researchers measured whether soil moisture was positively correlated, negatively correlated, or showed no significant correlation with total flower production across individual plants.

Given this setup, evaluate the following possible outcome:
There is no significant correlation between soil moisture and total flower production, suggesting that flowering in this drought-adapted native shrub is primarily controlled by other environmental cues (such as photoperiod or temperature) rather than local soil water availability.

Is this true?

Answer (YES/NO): NO